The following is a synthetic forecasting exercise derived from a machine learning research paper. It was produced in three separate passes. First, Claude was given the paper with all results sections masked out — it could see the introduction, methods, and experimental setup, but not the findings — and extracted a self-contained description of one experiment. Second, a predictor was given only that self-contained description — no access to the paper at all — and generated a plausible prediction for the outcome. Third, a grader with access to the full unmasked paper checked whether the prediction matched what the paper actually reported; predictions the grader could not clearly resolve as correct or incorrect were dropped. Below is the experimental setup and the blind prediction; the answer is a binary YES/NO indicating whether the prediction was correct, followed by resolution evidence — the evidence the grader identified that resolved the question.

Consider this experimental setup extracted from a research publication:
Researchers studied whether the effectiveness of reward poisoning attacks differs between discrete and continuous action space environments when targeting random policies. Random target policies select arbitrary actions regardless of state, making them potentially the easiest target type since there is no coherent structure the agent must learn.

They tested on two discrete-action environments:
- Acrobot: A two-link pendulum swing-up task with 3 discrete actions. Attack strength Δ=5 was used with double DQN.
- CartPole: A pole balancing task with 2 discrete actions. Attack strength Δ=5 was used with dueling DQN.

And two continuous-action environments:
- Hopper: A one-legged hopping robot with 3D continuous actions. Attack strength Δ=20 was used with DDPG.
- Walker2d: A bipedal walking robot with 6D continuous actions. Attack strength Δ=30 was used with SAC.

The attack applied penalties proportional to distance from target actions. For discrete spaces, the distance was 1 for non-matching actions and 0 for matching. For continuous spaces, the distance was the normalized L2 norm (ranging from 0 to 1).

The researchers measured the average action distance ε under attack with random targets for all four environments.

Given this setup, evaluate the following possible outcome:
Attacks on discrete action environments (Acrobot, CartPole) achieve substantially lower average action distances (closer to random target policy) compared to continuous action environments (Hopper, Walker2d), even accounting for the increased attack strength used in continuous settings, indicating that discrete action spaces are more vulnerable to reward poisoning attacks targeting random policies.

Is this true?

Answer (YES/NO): NO